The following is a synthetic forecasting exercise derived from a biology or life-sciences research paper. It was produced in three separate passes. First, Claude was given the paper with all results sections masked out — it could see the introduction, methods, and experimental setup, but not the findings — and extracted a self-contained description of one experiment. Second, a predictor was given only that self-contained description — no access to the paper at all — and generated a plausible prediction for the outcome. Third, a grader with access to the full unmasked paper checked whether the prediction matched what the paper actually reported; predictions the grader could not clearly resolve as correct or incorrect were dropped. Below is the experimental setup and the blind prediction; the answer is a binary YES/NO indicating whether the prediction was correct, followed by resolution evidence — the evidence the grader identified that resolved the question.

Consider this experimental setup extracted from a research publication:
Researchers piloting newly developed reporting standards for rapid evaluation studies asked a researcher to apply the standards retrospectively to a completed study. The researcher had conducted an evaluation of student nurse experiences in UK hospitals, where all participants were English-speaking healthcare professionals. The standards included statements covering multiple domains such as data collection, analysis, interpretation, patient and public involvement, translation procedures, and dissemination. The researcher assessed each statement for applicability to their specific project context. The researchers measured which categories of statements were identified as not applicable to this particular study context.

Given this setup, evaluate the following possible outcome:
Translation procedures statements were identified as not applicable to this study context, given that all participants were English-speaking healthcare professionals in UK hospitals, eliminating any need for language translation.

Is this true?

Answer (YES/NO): YES